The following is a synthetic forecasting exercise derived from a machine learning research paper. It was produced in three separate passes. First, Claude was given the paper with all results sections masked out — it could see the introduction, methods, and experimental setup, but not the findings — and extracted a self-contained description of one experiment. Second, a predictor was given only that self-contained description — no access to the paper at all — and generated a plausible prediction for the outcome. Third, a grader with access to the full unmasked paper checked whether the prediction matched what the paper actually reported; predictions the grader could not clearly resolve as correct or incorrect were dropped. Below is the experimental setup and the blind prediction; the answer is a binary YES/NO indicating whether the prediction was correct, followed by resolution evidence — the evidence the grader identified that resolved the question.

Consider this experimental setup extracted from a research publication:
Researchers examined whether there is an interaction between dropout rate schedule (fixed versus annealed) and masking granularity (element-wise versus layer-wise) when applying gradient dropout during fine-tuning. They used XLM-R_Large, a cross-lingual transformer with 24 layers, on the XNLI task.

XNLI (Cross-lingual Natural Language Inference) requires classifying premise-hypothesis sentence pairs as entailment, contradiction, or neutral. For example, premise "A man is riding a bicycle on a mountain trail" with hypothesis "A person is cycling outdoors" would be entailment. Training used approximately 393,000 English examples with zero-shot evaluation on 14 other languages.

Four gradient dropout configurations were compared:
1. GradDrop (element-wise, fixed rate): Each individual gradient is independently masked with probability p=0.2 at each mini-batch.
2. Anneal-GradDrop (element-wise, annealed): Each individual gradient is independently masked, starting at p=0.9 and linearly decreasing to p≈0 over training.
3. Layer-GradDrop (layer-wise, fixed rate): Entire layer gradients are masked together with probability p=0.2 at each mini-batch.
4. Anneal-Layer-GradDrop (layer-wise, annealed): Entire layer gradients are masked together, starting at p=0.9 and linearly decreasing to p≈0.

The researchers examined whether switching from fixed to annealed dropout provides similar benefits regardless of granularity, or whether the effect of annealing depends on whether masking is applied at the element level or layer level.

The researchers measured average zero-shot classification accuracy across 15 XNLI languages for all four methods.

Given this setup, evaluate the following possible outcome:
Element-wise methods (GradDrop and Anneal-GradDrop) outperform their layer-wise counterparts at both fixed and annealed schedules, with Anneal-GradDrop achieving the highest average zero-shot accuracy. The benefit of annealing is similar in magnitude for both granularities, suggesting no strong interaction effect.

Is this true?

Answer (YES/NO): NO